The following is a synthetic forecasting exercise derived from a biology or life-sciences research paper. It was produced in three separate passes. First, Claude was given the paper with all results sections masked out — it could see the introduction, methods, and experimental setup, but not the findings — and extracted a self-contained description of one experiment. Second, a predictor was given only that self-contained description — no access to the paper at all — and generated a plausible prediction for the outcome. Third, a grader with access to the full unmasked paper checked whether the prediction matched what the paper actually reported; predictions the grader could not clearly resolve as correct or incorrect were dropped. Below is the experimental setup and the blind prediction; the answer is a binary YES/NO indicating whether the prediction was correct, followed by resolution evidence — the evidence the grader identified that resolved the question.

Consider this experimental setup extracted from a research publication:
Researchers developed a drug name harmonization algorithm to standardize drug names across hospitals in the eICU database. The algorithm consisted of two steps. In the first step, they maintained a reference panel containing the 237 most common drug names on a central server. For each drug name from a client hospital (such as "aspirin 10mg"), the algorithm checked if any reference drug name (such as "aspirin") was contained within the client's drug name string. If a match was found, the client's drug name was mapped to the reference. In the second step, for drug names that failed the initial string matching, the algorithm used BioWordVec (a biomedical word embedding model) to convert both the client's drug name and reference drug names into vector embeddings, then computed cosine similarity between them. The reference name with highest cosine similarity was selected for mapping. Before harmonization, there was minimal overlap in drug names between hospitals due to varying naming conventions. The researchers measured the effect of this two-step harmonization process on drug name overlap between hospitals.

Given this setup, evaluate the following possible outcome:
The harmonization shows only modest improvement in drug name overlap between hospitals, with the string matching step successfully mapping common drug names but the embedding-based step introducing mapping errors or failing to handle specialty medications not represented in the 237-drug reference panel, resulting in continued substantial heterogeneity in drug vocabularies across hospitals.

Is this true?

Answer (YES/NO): NO